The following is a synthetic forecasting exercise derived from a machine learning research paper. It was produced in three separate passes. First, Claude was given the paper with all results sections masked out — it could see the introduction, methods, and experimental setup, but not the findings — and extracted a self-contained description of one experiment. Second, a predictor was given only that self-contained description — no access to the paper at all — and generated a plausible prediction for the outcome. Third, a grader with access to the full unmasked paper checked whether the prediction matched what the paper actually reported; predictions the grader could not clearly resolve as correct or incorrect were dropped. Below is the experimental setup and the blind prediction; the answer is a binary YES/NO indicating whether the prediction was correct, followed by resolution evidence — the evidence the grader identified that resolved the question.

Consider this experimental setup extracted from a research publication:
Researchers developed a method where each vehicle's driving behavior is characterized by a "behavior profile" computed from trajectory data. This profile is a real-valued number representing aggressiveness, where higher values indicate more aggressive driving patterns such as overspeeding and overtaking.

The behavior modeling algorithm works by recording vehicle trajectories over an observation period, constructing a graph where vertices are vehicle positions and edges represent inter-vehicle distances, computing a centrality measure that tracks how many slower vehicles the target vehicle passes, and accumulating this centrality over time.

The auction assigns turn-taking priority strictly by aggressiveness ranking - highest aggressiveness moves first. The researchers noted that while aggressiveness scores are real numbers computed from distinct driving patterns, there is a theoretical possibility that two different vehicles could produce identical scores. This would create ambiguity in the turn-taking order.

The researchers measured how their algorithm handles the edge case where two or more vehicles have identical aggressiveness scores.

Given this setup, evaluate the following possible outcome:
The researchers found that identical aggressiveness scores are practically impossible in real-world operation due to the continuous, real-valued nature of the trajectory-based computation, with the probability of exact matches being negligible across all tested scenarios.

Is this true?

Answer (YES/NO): NO